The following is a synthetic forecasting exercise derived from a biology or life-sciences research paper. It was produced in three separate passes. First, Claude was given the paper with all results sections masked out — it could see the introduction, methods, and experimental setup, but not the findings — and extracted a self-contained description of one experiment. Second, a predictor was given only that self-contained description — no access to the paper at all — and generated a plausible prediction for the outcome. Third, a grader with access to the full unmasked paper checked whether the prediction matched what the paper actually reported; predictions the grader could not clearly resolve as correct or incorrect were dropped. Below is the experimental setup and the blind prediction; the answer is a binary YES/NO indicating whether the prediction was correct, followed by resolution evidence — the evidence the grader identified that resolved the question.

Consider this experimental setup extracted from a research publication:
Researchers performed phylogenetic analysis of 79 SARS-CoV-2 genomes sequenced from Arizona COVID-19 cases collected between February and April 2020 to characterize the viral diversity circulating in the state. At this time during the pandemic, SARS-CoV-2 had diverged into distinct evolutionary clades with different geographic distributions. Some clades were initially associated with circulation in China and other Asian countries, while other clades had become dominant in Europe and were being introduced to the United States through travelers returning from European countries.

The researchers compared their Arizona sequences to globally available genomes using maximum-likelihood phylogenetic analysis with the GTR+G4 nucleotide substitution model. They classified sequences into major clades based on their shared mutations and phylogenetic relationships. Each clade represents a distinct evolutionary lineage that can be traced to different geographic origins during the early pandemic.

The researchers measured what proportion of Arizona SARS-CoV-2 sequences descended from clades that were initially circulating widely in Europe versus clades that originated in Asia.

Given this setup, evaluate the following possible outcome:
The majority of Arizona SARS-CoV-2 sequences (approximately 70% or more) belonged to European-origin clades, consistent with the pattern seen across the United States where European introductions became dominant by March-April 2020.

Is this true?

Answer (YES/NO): YES